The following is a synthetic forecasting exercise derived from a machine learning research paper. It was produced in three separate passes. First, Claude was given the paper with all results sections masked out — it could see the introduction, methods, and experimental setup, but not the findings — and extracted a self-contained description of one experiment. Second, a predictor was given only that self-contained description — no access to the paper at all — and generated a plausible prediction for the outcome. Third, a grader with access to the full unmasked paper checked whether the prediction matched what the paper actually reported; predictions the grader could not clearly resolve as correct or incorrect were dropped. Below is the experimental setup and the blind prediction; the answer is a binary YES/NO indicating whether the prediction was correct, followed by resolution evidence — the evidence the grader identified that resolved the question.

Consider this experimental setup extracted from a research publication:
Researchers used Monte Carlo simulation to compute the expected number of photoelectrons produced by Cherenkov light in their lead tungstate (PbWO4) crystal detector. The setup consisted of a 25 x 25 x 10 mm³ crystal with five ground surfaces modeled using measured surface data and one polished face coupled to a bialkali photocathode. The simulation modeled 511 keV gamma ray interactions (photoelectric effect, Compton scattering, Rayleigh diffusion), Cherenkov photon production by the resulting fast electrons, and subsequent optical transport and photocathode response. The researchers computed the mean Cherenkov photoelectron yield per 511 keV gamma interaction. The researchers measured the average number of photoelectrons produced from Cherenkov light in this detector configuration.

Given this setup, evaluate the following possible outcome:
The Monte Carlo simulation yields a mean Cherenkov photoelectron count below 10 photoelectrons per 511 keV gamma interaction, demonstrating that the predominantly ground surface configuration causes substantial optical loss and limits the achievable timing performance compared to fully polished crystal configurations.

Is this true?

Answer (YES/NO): NO